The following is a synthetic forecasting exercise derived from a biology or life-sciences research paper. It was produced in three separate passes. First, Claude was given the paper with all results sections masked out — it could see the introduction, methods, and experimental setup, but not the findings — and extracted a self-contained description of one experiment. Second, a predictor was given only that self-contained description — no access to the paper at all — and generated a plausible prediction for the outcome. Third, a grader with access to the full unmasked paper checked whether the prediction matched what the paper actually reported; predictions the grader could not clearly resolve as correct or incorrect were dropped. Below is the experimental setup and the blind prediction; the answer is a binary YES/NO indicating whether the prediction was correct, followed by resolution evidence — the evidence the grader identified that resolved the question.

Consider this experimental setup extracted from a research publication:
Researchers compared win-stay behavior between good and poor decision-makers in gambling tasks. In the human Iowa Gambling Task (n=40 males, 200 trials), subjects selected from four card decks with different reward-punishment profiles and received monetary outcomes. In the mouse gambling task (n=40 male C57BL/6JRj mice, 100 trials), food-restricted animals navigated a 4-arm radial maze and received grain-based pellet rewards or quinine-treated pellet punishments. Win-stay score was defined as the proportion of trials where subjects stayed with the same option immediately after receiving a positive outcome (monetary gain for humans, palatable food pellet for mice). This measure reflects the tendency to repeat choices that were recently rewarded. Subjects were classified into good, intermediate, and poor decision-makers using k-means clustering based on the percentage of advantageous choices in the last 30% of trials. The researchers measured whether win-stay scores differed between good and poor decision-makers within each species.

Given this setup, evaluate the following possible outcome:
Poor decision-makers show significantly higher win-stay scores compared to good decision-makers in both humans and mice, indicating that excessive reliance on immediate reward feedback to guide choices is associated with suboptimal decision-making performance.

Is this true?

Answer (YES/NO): NO